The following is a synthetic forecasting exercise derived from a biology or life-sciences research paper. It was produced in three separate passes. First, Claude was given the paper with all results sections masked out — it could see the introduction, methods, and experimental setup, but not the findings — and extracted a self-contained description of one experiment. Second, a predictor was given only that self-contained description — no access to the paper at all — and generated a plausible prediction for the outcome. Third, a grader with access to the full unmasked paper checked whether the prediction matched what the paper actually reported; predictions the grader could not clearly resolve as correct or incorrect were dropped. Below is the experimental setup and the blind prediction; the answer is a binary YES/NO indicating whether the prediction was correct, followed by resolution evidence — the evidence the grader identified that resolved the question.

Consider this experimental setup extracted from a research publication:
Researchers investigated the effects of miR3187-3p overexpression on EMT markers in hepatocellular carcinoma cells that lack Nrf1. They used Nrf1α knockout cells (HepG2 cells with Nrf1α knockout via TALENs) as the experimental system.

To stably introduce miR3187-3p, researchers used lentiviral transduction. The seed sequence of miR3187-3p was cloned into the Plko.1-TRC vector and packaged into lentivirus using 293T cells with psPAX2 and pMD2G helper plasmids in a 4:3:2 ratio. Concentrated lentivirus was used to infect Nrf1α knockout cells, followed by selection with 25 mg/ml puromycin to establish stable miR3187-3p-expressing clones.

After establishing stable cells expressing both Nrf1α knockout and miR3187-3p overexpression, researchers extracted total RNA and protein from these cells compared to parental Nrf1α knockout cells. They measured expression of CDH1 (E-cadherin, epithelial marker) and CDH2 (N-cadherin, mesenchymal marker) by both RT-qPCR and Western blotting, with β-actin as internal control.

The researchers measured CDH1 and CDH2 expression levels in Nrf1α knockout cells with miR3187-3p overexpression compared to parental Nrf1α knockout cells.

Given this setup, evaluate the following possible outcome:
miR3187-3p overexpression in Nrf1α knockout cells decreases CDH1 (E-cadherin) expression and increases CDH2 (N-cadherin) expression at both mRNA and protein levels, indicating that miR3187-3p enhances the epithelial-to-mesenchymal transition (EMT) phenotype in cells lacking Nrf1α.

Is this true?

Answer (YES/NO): NO